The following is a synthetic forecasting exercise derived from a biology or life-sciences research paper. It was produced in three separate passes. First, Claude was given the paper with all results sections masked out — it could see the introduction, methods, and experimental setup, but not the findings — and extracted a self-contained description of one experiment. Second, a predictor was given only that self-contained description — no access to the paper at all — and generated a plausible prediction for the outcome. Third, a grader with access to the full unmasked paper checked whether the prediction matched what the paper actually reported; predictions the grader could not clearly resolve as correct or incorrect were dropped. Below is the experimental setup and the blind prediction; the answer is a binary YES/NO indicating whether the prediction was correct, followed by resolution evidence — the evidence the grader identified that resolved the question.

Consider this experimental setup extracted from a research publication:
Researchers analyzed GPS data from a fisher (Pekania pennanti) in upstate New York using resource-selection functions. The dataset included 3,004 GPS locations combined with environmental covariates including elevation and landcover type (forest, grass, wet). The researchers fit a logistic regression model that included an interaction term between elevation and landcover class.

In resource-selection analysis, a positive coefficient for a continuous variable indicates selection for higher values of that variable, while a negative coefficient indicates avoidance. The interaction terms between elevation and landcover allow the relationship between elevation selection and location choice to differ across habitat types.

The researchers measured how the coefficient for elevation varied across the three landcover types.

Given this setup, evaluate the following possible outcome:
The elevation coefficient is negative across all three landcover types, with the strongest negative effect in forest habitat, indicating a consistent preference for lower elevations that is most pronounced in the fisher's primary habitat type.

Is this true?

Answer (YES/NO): NO